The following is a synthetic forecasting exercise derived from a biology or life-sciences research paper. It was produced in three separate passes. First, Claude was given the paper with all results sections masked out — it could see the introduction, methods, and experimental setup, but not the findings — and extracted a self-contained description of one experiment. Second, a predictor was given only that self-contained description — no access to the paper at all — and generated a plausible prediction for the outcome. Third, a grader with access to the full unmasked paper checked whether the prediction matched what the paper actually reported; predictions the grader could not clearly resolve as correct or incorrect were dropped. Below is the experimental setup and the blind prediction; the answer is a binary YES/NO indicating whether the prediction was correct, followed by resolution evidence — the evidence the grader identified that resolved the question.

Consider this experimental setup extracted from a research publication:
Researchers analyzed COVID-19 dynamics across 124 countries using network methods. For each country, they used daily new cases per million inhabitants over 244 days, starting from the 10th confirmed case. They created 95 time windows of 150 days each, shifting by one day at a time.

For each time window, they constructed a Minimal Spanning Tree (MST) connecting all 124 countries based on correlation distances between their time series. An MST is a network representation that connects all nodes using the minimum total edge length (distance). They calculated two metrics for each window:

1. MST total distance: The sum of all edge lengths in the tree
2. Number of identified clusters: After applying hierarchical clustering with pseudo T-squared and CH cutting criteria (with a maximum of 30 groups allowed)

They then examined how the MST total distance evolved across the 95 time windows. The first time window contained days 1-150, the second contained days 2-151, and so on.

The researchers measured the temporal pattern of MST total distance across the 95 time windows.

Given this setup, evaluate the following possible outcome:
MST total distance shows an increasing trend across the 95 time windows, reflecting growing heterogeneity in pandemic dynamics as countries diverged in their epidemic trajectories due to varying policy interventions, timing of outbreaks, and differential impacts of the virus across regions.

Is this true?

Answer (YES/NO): NO